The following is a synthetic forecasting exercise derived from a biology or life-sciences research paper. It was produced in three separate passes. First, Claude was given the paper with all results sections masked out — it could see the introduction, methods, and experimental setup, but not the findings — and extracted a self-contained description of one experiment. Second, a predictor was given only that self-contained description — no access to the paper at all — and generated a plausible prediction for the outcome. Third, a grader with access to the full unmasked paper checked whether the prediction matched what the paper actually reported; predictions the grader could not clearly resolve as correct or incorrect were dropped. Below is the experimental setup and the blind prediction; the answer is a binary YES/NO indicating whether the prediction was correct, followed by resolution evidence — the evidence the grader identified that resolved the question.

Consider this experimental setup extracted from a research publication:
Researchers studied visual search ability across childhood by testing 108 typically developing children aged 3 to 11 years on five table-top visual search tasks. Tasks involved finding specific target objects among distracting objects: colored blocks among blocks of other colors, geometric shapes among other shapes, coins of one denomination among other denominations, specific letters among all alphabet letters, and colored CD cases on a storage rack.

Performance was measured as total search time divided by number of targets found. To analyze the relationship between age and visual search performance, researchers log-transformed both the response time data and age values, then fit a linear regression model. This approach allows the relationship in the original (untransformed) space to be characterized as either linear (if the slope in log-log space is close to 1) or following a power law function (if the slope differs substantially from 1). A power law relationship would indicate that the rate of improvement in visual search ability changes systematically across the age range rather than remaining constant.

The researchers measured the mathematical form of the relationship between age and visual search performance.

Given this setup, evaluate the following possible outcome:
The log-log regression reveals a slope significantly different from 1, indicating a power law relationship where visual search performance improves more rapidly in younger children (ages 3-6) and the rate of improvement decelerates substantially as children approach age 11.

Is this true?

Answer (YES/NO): YES